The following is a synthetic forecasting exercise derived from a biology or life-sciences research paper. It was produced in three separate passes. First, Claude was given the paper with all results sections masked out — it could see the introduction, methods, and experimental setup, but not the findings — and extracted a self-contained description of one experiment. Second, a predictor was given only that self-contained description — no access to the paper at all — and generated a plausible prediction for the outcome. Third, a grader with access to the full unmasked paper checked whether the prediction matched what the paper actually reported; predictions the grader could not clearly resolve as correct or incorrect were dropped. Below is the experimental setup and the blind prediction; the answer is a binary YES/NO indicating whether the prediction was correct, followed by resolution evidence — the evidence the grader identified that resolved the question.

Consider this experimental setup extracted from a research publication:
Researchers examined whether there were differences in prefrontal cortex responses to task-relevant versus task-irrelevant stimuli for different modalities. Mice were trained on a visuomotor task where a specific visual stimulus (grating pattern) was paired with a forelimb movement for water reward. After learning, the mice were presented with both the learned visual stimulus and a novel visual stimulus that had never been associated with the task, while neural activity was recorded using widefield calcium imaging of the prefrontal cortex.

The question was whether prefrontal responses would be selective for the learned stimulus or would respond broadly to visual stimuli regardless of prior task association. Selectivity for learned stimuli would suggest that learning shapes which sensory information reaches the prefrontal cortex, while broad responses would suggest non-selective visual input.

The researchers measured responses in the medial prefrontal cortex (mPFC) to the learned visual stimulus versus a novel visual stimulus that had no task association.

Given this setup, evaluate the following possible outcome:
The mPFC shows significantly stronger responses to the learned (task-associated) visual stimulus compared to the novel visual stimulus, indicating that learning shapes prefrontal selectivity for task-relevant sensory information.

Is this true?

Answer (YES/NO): YES